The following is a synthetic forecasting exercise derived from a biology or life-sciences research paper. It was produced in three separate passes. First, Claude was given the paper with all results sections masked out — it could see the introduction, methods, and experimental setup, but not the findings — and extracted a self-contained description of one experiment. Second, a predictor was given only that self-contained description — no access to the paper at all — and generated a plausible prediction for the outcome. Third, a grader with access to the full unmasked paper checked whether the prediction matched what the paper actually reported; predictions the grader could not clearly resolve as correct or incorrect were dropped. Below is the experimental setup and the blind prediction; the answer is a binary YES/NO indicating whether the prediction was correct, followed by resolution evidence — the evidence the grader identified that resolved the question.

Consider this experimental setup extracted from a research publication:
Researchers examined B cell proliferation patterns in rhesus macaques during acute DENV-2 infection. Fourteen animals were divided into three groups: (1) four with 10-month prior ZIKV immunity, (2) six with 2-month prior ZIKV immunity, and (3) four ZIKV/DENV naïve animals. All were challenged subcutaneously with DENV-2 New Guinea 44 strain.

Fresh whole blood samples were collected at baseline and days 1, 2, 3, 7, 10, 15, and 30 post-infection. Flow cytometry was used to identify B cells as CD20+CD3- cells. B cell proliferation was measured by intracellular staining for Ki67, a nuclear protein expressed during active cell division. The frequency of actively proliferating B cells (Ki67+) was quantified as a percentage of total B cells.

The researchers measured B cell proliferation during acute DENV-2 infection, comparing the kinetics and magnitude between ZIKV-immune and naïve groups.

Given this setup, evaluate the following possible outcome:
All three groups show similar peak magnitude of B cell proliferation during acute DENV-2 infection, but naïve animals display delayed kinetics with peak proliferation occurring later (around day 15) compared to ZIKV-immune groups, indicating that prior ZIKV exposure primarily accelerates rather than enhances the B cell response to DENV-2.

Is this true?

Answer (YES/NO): NO